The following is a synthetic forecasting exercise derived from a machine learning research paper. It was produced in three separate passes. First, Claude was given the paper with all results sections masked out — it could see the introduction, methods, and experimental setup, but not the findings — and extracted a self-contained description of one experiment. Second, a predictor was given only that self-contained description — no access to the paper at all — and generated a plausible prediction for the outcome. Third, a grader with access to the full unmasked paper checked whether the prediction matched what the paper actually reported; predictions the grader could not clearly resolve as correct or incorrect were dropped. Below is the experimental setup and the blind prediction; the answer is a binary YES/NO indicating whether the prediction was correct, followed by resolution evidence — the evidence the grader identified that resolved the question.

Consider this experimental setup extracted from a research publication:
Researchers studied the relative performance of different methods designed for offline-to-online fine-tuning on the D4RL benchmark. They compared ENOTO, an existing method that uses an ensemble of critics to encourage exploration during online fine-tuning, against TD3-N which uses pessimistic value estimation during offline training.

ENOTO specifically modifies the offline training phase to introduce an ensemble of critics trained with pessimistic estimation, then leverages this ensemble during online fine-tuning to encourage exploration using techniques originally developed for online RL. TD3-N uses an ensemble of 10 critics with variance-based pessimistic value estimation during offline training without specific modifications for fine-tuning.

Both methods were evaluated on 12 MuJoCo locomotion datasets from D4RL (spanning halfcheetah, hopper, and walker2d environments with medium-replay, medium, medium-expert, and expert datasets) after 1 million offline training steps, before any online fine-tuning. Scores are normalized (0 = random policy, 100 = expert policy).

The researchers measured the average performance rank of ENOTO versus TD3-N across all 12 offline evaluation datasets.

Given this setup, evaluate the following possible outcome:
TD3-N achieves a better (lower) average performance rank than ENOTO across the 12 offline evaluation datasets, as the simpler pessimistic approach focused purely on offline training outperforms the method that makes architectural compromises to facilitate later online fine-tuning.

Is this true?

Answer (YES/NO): YES